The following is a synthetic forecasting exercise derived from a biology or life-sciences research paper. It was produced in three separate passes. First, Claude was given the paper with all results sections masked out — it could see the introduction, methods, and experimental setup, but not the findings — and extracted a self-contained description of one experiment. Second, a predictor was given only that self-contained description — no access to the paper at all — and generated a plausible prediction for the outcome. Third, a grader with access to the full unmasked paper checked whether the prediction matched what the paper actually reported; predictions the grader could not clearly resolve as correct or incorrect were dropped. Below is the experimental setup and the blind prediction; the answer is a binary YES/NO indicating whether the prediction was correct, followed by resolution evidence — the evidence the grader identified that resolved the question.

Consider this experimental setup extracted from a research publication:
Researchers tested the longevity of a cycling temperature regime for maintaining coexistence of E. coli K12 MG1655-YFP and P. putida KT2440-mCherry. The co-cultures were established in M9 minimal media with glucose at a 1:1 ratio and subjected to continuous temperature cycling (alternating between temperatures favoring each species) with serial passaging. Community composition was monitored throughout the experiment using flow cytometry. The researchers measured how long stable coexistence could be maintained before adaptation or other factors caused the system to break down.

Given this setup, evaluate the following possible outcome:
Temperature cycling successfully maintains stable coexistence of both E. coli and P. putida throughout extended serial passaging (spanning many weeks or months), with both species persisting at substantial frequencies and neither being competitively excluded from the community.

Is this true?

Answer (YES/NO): NO